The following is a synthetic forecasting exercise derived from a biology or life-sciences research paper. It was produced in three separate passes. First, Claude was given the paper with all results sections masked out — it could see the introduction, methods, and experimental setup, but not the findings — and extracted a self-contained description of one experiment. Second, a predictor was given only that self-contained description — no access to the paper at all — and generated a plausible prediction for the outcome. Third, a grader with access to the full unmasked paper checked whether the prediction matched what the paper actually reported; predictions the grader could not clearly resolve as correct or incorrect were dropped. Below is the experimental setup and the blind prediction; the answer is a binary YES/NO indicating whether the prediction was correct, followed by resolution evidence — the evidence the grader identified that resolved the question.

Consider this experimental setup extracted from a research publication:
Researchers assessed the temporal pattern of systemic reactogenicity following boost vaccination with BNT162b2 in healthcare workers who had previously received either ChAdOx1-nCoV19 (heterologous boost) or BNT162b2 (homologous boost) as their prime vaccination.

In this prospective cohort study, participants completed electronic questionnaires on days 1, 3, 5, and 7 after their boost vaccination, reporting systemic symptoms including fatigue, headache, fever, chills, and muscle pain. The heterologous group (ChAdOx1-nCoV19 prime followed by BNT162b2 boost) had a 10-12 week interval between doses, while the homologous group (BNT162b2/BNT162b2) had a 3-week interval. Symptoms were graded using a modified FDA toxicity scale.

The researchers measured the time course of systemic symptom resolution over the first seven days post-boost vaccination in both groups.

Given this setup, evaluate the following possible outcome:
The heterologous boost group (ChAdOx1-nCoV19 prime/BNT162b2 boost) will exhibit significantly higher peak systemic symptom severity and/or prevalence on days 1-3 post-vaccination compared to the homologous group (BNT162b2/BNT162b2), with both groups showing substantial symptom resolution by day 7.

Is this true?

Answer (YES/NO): NO